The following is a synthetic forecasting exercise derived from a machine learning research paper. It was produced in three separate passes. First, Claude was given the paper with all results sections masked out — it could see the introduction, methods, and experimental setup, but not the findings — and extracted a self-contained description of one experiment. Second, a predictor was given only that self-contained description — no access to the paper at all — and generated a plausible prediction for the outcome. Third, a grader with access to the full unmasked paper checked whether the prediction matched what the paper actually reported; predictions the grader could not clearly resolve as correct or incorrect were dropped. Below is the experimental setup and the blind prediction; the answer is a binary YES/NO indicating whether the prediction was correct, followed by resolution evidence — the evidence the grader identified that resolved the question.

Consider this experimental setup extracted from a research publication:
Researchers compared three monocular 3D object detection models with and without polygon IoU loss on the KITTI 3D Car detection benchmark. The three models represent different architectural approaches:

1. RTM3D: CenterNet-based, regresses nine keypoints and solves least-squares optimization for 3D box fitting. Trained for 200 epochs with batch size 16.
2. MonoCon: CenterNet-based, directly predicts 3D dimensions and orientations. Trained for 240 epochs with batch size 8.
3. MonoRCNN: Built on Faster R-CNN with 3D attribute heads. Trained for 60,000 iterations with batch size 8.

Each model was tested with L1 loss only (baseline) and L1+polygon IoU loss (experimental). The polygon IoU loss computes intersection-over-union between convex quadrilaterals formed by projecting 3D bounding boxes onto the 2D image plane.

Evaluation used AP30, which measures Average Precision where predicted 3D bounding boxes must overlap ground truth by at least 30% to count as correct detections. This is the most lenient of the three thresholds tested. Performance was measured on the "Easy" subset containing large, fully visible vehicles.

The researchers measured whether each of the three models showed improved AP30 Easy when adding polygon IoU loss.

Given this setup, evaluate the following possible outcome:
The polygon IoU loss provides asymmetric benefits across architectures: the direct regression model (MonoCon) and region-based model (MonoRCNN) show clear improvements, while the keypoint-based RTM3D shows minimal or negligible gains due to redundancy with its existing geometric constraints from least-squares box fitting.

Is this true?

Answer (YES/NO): NO